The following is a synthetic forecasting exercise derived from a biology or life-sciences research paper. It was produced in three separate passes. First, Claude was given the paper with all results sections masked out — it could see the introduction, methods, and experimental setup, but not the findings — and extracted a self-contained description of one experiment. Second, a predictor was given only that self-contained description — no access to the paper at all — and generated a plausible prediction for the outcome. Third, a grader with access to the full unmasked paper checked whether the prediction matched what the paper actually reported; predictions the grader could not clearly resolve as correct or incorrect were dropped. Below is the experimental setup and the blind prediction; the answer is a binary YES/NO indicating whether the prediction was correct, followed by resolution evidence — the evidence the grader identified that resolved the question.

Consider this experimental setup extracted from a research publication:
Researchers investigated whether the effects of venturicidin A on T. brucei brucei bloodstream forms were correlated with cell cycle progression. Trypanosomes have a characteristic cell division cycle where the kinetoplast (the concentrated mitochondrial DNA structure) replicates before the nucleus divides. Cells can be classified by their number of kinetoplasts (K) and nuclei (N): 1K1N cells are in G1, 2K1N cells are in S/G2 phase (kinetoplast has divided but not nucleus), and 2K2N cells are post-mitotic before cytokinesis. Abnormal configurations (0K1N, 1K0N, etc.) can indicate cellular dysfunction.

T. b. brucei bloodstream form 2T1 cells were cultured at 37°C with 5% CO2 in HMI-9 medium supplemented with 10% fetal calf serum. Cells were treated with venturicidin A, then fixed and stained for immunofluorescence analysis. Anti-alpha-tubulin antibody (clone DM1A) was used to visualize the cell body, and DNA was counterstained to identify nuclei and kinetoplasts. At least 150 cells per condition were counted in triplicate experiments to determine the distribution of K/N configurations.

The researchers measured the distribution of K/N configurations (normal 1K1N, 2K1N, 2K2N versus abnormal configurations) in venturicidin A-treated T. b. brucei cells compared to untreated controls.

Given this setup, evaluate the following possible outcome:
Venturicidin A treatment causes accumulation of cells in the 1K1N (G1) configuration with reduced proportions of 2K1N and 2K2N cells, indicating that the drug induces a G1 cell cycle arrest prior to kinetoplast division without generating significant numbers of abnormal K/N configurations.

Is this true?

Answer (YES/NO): NO